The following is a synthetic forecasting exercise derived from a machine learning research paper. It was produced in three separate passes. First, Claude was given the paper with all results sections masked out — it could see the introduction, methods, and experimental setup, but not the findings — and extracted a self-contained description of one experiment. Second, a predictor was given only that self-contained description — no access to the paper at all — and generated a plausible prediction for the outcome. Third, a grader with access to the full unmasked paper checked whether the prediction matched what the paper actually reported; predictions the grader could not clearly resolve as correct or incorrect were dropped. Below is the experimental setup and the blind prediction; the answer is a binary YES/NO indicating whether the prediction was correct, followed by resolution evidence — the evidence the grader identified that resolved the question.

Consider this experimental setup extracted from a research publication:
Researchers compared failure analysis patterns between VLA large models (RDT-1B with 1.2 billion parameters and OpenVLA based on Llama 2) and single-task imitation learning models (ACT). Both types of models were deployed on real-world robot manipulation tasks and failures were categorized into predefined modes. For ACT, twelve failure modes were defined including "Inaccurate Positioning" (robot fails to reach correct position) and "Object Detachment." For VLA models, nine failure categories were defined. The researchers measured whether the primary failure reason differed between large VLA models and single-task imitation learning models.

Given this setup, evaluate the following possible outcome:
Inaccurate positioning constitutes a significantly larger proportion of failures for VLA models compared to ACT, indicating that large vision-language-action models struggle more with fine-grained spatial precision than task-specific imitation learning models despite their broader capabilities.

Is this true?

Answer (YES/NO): NO